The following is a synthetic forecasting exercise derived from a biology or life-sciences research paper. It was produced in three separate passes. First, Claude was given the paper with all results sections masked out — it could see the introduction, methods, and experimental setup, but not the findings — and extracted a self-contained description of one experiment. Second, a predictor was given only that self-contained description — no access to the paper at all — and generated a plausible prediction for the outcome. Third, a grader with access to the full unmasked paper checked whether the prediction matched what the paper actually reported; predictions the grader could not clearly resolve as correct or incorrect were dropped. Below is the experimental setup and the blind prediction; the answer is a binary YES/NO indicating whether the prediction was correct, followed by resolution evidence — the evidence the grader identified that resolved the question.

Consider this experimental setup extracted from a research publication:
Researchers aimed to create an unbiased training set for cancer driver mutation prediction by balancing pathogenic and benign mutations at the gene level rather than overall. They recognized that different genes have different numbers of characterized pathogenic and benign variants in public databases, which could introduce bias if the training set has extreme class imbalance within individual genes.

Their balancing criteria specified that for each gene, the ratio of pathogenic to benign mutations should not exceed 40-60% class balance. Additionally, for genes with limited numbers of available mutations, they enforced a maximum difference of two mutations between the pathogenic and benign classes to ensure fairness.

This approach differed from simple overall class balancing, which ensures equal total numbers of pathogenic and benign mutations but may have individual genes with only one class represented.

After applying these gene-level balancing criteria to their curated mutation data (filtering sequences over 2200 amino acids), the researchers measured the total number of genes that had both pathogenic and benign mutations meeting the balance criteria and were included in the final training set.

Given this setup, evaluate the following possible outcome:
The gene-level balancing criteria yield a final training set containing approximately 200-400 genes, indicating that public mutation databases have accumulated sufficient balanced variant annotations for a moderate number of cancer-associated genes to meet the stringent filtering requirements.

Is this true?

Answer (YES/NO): NO